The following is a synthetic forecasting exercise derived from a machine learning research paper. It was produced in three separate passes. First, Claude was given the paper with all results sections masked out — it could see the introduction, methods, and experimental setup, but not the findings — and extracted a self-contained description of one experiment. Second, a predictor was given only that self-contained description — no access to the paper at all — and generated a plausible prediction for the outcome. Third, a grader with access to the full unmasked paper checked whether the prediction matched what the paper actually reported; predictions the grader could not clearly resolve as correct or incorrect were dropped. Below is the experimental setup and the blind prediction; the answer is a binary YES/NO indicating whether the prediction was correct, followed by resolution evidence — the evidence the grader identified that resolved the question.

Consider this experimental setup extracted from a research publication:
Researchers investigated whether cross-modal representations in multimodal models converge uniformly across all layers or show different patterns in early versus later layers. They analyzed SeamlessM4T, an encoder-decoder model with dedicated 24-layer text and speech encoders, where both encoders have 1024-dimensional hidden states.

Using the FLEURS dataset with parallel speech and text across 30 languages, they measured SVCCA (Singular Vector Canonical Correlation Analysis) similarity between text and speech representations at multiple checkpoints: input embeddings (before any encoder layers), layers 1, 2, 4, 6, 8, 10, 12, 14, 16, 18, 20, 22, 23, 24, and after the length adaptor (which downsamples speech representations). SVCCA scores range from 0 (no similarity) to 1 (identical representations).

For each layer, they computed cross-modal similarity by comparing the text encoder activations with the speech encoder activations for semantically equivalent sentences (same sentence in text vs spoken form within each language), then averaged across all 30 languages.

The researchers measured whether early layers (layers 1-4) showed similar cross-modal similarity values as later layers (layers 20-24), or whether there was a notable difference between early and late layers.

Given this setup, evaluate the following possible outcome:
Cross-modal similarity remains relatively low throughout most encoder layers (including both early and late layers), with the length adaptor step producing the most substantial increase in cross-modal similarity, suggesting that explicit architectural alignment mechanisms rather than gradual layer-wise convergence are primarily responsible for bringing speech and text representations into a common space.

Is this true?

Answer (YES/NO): NO